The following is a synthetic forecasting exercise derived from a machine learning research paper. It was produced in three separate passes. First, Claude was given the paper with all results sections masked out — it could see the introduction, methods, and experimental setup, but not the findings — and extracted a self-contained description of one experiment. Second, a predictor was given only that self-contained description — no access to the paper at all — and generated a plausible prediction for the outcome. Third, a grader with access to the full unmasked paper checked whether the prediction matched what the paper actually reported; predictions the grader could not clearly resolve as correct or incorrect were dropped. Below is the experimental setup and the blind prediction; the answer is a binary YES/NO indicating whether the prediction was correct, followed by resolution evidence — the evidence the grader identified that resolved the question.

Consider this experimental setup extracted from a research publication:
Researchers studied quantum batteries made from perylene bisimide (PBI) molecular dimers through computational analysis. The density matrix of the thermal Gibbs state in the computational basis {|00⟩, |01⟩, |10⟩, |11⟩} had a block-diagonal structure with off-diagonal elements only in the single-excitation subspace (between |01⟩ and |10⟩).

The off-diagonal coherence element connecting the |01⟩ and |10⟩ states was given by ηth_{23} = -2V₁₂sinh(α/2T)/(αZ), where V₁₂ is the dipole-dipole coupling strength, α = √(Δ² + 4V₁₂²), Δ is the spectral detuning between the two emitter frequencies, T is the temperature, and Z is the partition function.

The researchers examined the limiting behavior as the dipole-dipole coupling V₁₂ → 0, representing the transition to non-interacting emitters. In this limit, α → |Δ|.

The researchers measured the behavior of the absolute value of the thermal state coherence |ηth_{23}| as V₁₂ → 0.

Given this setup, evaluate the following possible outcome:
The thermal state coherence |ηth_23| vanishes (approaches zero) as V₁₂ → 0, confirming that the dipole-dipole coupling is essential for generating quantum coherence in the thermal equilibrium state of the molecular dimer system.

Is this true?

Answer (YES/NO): YES